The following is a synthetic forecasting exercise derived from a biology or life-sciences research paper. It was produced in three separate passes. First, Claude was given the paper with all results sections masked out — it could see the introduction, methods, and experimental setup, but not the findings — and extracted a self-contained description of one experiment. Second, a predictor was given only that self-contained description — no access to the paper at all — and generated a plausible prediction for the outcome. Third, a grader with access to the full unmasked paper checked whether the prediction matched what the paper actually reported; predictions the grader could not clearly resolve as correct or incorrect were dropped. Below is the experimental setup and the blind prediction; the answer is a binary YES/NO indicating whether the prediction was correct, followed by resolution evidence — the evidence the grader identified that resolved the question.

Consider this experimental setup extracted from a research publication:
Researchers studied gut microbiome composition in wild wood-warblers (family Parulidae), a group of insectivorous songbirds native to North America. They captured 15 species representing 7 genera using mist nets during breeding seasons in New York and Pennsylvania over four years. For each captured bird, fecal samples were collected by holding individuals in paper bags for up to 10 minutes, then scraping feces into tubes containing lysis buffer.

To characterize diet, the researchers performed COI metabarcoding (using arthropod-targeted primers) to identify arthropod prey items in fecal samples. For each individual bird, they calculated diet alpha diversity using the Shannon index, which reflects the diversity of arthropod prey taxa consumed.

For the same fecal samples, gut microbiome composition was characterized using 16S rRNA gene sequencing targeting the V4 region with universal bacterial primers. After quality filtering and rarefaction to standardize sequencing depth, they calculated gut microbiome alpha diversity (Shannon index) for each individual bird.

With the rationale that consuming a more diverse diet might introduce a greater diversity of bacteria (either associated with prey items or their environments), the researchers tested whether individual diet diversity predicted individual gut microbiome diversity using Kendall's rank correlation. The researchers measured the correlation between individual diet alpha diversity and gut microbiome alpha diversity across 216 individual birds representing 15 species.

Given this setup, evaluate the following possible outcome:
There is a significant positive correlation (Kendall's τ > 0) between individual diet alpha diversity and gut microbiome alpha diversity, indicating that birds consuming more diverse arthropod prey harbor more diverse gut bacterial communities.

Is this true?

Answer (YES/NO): NO